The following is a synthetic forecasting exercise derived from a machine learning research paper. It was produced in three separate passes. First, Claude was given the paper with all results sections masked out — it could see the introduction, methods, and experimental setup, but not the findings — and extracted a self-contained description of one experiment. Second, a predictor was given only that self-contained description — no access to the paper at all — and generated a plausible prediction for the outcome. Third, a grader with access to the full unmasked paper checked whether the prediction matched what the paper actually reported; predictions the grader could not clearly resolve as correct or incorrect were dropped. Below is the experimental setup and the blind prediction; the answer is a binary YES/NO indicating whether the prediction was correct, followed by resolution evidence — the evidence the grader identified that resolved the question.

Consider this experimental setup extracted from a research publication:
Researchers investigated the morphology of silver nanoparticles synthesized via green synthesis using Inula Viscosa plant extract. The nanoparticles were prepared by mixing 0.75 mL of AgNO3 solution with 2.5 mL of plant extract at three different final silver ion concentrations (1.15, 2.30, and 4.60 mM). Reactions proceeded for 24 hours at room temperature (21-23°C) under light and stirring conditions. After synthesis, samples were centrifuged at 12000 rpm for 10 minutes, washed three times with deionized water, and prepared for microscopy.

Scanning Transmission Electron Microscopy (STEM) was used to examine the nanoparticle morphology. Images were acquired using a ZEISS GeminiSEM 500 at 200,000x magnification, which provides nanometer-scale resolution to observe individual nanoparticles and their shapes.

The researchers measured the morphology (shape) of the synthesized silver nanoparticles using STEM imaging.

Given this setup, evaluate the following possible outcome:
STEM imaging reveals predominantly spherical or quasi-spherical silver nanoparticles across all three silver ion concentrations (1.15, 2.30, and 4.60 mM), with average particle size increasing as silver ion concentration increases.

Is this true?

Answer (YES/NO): NO